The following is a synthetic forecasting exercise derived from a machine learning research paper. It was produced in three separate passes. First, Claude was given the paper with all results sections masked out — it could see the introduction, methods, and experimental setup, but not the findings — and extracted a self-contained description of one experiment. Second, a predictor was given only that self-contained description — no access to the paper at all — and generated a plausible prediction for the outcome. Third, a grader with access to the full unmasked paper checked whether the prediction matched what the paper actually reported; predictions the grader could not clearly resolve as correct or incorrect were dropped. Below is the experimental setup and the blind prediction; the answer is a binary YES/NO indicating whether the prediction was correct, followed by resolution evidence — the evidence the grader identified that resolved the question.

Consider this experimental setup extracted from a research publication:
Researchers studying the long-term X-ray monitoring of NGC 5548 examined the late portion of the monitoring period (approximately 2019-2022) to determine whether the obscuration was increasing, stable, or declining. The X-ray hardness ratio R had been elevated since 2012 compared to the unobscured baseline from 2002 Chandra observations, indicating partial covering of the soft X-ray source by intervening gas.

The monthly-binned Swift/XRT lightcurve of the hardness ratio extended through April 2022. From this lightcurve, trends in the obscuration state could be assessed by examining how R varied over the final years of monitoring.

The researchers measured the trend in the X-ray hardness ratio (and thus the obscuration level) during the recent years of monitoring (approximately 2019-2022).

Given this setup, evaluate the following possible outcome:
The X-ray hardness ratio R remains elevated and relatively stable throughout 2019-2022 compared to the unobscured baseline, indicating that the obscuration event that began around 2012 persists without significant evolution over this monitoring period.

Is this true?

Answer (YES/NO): NO